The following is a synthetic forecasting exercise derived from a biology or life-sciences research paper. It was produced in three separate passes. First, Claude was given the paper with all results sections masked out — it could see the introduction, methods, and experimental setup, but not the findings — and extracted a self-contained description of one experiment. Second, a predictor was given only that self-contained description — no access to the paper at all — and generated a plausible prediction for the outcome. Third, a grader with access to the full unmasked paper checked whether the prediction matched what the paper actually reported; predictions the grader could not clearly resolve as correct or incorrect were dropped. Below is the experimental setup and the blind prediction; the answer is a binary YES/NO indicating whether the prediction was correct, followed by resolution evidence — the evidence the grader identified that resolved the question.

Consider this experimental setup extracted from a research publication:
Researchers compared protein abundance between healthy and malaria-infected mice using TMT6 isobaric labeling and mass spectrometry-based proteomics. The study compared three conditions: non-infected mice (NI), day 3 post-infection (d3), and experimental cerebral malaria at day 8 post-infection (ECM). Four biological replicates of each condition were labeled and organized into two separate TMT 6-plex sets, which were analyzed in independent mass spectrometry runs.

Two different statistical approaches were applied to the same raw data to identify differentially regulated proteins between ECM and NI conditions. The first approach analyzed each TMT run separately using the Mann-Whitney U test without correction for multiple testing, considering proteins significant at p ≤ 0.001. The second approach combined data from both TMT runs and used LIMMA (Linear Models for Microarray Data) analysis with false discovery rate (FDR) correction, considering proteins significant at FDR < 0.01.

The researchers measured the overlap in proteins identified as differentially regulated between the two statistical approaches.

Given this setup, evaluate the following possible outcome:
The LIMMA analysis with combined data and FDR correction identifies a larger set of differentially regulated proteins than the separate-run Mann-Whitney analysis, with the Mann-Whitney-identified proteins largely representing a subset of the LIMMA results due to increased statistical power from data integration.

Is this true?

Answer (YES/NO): NO